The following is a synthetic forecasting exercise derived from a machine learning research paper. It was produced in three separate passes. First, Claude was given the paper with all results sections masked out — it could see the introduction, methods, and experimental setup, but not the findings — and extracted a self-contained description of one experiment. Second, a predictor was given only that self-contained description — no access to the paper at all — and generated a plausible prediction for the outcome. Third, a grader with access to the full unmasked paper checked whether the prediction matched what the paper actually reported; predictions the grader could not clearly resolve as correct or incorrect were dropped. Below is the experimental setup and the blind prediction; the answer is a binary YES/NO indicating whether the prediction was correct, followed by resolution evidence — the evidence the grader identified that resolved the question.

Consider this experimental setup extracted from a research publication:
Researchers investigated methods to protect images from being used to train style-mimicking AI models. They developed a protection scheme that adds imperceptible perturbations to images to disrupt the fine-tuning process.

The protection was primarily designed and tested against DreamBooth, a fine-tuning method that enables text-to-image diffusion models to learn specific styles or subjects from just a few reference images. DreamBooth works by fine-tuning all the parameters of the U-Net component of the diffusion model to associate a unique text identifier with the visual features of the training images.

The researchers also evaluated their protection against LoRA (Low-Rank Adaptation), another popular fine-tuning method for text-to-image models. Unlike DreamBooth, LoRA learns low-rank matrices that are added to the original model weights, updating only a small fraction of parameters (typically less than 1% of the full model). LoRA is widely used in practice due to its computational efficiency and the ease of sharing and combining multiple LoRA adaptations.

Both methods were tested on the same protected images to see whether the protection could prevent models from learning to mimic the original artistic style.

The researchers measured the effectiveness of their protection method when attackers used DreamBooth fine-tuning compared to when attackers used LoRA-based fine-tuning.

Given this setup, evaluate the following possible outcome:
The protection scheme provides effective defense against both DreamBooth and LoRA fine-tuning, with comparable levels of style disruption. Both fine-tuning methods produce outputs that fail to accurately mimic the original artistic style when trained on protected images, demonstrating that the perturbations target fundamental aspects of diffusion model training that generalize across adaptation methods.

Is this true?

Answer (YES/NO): NO